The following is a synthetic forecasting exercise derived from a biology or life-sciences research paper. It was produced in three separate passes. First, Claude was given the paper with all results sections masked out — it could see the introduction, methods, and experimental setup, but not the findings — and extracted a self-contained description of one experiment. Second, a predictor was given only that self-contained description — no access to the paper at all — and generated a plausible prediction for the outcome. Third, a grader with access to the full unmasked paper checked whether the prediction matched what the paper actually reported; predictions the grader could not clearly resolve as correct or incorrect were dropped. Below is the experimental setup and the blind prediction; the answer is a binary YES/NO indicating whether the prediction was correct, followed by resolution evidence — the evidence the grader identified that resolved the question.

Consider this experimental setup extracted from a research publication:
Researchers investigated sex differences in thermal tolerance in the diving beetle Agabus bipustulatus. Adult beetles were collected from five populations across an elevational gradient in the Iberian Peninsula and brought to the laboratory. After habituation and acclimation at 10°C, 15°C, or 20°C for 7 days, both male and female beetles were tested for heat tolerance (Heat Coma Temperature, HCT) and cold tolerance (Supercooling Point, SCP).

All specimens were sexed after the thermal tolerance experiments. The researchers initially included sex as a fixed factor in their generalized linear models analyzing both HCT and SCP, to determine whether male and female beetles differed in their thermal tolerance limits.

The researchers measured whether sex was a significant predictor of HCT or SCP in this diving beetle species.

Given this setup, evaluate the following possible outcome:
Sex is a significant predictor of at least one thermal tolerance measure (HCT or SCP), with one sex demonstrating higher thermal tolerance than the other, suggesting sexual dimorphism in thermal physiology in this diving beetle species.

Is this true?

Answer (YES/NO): YES